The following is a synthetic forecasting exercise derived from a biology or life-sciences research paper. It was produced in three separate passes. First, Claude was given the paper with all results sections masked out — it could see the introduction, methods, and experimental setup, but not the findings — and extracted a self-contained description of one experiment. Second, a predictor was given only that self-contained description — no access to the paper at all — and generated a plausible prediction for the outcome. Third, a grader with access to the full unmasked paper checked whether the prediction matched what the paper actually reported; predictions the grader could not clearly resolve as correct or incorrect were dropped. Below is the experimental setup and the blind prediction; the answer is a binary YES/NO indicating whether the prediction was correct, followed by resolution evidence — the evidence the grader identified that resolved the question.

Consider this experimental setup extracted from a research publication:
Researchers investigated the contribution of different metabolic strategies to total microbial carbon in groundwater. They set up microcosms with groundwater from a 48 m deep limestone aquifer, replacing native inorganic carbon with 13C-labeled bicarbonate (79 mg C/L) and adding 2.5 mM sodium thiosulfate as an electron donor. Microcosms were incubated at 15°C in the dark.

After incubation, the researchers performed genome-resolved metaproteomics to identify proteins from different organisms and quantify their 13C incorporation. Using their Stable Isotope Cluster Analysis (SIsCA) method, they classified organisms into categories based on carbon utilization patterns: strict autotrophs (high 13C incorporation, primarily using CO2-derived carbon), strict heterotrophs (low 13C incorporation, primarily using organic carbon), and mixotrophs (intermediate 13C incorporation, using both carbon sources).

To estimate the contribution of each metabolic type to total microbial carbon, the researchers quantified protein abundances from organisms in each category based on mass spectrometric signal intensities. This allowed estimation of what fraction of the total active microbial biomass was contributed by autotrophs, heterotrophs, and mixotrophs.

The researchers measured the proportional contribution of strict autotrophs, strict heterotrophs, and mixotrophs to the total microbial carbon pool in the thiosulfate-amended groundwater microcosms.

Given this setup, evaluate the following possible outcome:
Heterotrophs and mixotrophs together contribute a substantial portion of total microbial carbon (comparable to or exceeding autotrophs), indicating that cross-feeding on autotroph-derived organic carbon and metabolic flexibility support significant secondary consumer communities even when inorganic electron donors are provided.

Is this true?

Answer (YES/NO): YES